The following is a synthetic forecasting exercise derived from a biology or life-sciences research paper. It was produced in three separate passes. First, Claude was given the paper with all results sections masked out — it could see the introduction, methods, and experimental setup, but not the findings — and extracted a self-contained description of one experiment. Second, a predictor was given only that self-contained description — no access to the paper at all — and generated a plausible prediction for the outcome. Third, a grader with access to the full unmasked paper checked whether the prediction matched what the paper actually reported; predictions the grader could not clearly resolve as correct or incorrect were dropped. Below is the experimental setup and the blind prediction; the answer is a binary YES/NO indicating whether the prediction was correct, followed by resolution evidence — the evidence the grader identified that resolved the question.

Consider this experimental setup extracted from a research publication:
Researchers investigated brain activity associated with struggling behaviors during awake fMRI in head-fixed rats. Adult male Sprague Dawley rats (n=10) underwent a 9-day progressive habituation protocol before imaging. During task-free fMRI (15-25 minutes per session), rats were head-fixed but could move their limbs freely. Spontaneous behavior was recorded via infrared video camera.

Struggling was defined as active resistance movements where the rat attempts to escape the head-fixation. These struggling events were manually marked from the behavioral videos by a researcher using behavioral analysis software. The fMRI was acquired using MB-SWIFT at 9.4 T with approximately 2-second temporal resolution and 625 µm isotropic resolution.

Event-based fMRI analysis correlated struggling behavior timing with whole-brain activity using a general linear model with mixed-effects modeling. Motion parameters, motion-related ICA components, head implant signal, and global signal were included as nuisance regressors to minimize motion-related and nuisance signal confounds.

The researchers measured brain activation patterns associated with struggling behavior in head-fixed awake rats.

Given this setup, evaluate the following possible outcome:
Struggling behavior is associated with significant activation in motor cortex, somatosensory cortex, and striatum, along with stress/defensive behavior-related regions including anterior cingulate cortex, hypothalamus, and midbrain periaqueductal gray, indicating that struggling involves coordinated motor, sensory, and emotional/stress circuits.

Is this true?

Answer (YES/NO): NO